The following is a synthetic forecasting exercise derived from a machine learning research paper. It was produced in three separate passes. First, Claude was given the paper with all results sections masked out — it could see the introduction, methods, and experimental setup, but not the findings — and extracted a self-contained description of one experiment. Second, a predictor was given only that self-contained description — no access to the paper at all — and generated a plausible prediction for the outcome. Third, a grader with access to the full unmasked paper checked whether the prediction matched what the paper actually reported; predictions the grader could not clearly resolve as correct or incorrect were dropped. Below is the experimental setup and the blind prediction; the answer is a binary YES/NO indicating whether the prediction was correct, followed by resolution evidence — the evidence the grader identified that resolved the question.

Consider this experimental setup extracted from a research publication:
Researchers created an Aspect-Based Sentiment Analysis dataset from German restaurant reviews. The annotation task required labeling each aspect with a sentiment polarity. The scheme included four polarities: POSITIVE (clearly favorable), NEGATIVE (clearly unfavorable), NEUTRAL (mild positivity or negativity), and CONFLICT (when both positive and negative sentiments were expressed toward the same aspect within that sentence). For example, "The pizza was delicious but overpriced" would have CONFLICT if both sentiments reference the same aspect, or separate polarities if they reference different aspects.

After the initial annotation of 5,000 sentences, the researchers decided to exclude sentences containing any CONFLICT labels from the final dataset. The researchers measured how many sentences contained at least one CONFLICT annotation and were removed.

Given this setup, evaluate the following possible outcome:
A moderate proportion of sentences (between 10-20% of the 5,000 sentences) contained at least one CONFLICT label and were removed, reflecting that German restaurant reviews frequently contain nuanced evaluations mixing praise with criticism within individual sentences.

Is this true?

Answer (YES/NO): NO